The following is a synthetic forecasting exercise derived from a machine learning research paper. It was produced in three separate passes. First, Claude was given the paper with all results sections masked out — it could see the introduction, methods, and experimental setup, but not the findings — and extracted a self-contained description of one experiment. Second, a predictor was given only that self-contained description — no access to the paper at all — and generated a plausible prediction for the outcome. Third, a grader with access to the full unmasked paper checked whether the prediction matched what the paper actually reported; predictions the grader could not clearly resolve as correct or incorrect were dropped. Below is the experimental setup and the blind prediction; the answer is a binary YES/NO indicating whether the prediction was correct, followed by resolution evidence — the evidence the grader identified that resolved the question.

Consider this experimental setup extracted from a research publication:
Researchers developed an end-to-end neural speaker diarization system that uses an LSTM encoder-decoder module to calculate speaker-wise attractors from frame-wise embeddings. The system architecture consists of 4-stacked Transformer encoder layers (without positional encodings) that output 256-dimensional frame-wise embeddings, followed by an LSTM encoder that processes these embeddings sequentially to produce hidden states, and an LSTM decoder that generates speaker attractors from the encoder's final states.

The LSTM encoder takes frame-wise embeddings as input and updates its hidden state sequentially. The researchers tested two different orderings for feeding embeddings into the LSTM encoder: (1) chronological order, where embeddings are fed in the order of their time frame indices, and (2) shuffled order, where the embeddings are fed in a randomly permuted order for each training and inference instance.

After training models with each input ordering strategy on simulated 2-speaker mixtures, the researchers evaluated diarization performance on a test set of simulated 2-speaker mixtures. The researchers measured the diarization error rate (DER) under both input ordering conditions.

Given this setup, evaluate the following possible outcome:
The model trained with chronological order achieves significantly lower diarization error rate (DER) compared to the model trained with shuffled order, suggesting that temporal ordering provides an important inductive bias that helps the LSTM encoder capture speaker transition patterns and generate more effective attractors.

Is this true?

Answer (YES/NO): NO